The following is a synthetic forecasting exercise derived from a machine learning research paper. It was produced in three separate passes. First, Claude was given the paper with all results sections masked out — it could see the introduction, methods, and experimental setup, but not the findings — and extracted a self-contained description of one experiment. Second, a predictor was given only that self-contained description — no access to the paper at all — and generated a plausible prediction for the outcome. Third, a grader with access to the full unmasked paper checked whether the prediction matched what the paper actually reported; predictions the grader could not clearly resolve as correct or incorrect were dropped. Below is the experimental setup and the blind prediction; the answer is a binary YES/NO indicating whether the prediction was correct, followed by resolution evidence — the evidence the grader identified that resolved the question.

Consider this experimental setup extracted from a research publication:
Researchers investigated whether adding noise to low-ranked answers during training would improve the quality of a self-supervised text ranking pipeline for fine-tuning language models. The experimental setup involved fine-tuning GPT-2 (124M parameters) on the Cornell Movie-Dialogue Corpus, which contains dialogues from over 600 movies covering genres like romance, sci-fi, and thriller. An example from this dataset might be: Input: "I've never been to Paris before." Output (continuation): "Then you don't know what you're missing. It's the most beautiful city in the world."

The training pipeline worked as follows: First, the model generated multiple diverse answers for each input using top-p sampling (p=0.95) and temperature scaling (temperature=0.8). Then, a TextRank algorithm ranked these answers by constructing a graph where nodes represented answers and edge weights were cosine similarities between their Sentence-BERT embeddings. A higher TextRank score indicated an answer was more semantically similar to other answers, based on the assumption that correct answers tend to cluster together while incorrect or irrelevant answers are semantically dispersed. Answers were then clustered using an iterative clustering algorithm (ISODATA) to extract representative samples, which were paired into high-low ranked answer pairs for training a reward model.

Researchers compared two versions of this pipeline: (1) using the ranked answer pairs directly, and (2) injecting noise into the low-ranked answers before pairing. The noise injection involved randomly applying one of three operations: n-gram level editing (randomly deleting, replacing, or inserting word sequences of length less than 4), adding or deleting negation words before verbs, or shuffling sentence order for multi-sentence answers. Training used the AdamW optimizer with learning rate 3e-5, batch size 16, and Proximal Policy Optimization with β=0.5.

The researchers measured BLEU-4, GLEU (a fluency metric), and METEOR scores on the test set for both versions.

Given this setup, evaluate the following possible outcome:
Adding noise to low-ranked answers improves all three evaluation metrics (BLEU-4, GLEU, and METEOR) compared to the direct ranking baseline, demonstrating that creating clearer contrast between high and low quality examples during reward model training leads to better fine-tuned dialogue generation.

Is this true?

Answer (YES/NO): YES